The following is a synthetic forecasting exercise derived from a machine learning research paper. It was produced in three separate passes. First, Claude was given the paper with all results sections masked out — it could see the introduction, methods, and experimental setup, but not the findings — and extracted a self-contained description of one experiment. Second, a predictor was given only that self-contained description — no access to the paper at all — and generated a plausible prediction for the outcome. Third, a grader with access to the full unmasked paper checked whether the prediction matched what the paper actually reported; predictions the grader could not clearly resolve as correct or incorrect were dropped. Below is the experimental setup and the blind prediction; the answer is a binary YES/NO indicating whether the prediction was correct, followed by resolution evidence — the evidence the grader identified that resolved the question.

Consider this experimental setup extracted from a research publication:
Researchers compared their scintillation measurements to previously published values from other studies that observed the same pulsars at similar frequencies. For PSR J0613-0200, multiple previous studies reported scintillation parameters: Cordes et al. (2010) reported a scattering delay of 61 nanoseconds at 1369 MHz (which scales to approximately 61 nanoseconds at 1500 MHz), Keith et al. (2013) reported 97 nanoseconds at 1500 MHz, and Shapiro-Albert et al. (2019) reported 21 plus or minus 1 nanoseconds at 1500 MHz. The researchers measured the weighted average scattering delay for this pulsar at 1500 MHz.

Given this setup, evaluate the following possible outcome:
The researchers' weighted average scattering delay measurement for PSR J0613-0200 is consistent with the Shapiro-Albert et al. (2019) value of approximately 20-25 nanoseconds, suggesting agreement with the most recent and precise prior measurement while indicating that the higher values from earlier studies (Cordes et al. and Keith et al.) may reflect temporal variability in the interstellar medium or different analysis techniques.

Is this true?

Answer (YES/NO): YES